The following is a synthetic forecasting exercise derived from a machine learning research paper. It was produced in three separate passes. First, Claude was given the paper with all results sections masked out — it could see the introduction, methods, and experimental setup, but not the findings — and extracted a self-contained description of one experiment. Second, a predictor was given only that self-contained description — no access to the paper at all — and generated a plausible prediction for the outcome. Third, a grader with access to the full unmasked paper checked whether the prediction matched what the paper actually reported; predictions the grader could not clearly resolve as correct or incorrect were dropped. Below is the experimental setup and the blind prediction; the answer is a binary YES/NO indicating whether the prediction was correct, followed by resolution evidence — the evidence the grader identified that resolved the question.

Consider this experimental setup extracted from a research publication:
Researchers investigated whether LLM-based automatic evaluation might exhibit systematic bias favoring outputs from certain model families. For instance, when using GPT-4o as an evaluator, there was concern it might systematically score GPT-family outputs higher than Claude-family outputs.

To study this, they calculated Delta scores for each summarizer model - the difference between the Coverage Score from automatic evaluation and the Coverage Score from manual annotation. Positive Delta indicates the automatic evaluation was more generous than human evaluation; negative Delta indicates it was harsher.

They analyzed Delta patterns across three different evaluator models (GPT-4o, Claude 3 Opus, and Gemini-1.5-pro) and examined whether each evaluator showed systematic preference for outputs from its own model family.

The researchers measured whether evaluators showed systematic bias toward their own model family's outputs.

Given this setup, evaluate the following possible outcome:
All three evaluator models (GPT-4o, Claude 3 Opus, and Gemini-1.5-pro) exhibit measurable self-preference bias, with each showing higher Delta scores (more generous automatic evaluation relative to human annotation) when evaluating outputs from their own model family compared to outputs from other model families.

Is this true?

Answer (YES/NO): NO